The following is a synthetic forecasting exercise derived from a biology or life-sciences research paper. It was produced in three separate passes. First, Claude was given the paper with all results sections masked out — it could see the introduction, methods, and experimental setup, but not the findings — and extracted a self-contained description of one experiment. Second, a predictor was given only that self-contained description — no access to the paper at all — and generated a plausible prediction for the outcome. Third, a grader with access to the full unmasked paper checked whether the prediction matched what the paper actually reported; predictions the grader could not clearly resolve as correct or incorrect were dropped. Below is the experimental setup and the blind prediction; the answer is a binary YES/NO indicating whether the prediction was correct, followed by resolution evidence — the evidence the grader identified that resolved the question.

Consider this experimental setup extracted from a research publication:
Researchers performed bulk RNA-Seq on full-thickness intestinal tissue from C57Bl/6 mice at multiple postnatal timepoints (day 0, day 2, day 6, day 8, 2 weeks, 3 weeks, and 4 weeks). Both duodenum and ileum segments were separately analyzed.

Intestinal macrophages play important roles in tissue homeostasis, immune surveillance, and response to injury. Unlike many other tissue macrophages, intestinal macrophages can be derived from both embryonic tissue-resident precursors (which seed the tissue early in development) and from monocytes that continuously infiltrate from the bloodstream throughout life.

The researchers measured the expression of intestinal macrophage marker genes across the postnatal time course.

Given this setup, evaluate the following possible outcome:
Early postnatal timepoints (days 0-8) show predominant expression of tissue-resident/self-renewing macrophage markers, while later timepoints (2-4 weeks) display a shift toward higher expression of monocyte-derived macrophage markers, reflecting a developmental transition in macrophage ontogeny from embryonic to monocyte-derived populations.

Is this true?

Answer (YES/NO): NO